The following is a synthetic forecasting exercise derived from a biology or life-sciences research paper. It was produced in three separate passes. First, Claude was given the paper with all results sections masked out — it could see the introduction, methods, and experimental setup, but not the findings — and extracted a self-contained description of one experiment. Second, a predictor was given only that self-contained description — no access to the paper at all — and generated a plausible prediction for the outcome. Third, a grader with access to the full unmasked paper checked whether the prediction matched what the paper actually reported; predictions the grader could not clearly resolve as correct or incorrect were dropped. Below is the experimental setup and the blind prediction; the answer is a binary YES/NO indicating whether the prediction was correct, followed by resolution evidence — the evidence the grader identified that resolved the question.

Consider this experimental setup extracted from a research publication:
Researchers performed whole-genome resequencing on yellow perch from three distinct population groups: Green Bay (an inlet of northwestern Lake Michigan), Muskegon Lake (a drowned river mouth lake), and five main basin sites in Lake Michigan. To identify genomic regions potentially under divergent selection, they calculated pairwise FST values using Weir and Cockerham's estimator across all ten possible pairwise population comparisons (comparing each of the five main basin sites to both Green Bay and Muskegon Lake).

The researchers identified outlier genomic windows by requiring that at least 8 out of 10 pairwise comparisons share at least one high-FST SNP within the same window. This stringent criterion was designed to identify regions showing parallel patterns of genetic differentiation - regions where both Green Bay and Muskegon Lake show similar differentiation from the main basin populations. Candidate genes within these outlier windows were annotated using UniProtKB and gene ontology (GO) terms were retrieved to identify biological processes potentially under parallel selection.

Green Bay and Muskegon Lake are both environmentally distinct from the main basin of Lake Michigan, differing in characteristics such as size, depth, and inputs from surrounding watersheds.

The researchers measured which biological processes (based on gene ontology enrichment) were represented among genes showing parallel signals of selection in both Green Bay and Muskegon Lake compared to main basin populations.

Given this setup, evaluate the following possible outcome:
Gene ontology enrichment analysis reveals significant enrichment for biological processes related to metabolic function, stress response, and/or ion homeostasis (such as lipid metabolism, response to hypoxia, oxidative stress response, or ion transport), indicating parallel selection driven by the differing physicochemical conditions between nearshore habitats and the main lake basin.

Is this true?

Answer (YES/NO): NO